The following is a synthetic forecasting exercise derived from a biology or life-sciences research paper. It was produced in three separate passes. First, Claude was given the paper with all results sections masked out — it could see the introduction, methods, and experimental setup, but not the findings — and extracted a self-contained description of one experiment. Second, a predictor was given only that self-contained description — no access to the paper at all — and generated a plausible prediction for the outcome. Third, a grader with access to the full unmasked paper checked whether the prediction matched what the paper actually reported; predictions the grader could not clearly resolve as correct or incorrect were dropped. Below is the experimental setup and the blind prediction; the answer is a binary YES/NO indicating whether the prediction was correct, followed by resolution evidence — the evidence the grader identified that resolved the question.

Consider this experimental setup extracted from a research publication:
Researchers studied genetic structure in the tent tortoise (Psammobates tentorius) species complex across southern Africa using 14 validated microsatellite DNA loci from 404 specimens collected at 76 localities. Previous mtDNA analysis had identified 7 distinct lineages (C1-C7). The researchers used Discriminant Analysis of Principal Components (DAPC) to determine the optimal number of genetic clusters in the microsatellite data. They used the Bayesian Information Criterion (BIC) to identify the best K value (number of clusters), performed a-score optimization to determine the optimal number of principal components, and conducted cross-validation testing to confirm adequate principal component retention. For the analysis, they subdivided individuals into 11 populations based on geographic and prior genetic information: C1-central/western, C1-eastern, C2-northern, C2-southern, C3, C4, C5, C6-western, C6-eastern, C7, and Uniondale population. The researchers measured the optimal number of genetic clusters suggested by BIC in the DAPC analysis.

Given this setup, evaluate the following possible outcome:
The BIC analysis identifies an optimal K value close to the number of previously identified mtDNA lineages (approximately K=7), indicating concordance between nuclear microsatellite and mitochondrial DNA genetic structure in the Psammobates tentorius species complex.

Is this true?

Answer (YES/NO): NO